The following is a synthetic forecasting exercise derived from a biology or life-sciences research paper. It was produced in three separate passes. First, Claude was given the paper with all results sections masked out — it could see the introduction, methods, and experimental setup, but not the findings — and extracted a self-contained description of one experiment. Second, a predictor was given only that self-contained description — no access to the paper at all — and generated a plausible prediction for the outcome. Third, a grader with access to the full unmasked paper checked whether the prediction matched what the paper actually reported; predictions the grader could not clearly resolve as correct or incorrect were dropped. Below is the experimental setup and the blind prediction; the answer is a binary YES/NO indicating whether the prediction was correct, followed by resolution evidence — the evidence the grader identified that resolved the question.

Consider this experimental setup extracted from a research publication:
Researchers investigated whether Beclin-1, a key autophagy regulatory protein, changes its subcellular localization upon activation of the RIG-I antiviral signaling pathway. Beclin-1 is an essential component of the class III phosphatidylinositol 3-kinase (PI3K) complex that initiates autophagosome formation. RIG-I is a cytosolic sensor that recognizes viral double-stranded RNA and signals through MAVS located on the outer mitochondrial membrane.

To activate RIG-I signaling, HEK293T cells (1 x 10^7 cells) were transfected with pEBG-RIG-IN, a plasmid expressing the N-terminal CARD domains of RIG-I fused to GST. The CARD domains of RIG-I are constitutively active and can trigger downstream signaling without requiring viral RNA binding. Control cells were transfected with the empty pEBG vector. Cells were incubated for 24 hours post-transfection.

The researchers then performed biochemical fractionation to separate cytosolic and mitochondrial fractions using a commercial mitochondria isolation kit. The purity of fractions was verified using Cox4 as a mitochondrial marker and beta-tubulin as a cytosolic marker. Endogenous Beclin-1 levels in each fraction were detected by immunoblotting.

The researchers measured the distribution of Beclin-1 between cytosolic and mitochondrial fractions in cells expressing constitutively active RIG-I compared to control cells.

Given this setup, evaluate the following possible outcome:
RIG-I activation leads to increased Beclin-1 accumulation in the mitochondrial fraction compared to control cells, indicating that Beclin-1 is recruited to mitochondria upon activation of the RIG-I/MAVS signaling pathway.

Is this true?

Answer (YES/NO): YES